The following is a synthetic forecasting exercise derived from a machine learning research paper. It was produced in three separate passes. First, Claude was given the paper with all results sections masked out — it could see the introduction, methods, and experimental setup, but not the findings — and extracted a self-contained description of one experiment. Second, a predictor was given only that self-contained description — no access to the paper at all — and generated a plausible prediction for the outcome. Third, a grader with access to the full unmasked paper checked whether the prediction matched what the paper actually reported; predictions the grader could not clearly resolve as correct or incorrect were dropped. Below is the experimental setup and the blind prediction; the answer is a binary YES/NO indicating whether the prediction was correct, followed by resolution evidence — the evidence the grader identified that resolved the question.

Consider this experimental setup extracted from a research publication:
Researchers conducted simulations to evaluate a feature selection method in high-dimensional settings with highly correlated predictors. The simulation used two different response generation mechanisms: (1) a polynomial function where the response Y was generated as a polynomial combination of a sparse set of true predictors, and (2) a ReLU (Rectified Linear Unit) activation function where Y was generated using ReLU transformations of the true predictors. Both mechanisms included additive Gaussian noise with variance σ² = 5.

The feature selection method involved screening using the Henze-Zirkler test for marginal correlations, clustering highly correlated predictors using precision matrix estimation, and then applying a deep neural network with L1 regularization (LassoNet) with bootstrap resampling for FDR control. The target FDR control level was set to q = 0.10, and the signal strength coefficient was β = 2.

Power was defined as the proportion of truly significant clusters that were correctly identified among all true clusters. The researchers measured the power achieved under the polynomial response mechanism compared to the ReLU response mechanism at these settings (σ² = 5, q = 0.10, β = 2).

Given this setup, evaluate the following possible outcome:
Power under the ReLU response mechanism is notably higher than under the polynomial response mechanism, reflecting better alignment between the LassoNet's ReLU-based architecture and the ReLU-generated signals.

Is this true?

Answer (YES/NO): NO